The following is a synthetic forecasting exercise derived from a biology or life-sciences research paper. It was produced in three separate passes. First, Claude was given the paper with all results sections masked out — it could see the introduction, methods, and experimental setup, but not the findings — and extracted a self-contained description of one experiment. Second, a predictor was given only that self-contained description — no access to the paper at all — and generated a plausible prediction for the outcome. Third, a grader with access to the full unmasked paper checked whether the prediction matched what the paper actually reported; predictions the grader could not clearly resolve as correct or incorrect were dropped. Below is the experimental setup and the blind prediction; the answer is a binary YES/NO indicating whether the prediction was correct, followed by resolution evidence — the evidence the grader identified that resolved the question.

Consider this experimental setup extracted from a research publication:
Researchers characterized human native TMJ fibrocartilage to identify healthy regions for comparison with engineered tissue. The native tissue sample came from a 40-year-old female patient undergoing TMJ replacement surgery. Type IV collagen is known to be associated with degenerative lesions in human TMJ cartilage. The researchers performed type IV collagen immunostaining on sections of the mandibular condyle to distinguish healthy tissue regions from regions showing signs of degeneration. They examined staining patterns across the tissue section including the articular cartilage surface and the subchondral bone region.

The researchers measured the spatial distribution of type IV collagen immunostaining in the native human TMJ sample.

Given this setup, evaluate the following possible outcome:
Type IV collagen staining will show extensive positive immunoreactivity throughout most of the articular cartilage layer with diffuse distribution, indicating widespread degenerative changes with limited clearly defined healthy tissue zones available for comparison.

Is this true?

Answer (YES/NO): NO